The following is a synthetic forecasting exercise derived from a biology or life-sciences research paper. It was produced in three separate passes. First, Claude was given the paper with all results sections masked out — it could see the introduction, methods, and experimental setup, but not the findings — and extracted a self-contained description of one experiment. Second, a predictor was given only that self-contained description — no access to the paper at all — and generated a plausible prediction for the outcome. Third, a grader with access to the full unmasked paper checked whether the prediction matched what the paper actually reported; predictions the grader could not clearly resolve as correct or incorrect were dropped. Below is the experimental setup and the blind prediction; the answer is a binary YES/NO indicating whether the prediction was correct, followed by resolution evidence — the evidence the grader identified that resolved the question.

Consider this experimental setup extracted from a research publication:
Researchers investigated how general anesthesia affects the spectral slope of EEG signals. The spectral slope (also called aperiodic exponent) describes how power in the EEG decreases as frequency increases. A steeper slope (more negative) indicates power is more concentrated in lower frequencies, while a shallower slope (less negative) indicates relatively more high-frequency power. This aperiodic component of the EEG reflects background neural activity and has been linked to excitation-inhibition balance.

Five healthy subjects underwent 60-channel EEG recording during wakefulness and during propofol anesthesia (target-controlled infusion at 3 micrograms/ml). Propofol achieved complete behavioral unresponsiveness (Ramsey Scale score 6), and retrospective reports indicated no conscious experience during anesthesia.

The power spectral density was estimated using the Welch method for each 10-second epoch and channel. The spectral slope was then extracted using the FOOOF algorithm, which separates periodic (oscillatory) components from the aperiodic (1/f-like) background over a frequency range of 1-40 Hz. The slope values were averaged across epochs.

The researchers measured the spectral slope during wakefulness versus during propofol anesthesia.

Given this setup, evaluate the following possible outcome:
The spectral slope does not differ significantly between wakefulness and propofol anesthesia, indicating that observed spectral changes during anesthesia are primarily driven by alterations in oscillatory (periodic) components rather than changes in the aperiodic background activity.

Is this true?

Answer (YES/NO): NO